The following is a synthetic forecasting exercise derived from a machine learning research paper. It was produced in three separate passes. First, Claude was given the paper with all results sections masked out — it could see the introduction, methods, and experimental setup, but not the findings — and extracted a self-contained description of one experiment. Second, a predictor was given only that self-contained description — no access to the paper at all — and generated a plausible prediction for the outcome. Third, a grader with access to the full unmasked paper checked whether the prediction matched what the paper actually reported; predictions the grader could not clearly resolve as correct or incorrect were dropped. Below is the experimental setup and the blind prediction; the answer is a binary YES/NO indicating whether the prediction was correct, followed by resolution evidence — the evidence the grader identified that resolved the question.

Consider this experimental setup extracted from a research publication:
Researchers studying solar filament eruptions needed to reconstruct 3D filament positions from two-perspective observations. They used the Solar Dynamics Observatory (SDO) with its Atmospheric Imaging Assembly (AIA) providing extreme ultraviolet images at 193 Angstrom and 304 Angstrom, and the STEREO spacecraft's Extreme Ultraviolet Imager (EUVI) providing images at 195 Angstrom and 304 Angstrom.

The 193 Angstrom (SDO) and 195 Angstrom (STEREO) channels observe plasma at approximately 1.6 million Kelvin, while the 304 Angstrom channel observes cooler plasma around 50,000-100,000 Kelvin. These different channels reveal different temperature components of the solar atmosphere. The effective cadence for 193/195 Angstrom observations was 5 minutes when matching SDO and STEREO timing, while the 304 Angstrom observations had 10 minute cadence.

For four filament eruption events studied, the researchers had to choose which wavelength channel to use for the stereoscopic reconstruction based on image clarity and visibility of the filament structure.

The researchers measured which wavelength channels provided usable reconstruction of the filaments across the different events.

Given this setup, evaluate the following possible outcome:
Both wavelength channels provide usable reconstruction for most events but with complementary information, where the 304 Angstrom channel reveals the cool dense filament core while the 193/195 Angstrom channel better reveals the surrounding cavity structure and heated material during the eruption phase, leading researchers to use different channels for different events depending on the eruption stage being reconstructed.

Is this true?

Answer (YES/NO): NO